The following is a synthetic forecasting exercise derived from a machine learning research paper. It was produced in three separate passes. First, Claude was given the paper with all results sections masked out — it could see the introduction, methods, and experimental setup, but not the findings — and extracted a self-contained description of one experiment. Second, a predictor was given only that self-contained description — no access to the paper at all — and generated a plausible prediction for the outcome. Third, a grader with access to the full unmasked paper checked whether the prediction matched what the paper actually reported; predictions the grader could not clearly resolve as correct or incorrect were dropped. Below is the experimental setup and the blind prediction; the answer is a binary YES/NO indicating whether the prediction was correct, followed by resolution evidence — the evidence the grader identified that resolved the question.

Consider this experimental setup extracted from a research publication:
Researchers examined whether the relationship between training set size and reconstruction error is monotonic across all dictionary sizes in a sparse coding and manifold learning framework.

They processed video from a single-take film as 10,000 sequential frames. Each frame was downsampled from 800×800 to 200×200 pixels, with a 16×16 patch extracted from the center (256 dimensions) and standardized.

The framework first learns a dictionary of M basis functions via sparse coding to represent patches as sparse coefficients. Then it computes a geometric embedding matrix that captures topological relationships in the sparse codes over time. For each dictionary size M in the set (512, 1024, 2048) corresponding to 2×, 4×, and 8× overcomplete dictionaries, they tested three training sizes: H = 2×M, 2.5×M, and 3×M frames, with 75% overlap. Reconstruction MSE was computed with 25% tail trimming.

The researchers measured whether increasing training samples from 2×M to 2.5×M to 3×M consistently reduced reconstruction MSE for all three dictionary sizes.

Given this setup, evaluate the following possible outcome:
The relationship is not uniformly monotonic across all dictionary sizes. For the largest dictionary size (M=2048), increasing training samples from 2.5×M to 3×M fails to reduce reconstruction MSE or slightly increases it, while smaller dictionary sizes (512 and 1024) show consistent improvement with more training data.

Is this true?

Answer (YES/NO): NO